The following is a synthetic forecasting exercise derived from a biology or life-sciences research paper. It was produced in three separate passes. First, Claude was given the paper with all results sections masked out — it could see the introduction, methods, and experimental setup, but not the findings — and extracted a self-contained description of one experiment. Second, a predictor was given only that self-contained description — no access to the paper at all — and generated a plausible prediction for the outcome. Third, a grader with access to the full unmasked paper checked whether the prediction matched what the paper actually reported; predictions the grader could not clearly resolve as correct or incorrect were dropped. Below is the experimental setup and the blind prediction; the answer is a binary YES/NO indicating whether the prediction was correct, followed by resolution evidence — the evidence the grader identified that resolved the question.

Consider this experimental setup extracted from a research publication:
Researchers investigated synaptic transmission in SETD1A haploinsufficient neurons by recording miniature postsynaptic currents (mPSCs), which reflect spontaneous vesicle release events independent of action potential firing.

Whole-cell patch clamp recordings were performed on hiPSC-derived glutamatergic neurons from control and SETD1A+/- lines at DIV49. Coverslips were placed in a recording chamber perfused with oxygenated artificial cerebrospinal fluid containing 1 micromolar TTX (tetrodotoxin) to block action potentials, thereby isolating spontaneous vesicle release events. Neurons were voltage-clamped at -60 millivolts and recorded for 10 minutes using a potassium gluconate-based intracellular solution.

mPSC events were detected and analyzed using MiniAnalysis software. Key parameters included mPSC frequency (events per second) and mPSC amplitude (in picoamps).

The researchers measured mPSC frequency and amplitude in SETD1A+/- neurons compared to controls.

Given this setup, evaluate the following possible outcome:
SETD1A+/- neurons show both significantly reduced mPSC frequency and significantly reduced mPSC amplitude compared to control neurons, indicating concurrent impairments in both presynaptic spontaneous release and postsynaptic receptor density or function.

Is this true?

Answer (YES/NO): NO